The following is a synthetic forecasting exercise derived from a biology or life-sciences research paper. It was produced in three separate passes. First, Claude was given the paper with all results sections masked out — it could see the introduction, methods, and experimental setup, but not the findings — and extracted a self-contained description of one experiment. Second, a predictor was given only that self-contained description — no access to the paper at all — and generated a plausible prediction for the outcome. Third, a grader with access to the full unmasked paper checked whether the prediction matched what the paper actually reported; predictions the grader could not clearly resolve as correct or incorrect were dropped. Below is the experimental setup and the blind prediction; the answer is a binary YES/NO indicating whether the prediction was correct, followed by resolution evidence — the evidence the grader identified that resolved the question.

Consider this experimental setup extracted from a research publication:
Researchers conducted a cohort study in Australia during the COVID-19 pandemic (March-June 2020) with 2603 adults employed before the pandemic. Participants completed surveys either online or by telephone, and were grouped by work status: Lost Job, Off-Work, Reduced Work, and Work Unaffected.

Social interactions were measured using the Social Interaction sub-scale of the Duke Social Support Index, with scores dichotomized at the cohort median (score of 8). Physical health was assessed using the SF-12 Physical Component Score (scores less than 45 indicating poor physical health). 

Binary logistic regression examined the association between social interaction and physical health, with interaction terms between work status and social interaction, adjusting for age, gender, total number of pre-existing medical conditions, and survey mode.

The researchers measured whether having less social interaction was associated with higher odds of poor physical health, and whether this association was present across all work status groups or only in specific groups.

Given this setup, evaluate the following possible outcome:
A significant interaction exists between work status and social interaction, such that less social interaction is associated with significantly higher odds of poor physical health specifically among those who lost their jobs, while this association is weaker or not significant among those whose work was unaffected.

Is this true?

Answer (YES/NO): NO